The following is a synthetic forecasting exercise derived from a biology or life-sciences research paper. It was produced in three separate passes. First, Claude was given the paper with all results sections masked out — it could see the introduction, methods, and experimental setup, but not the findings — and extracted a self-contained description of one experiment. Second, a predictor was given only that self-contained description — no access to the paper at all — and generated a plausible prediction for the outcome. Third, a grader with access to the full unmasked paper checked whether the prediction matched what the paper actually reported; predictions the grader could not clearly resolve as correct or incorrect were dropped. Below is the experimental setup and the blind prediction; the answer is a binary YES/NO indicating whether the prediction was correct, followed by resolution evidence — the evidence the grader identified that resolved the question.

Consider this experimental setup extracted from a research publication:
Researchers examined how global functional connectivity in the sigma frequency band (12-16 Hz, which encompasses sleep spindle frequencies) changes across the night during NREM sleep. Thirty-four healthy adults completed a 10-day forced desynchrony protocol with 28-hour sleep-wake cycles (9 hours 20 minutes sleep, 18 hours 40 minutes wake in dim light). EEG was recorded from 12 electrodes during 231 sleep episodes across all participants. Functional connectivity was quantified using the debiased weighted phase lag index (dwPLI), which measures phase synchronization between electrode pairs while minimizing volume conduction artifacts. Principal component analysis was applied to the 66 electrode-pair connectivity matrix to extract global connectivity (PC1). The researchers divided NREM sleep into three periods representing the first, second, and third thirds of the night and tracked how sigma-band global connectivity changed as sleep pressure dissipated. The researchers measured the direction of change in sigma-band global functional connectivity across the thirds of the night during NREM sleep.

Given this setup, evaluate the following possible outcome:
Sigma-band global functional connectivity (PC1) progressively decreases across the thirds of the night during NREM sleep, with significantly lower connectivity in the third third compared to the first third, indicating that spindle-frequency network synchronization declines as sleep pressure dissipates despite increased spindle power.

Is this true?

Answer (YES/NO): NO